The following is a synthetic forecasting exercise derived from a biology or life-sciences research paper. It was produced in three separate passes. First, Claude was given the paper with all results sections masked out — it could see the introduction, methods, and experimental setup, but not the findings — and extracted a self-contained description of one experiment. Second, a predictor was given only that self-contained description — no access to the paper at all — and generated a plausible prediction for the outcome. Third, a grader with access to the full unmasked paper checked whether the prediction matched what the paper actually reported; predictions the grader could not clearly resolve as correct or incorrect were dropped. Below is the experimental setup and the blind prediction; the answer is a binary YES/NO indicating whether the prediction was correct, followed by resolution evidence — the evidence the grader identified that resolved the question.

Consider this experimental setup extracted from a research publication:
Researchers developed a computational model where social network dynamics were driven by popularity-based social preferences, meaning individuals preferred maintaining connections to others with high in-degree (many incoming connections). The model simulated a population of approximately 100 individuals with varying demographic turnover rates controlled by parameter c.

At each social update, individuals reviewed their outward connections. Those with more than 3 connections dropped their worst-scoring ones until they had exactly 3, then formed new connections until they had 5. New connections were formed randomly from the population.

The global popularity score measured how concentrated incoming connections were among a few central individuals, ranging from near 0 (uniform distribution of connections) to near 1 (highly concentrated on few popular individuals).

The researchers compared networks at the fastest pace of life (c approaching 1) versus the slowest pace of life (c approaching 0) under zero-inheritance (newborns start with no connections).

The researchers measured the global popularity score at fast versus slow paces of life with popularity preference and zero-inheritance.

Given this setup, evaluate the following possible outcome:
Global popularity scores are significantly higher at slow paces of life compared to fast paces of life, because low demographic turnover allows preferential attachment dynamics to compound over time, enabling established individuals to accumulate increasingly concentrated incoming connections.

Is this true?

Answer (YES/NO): YES